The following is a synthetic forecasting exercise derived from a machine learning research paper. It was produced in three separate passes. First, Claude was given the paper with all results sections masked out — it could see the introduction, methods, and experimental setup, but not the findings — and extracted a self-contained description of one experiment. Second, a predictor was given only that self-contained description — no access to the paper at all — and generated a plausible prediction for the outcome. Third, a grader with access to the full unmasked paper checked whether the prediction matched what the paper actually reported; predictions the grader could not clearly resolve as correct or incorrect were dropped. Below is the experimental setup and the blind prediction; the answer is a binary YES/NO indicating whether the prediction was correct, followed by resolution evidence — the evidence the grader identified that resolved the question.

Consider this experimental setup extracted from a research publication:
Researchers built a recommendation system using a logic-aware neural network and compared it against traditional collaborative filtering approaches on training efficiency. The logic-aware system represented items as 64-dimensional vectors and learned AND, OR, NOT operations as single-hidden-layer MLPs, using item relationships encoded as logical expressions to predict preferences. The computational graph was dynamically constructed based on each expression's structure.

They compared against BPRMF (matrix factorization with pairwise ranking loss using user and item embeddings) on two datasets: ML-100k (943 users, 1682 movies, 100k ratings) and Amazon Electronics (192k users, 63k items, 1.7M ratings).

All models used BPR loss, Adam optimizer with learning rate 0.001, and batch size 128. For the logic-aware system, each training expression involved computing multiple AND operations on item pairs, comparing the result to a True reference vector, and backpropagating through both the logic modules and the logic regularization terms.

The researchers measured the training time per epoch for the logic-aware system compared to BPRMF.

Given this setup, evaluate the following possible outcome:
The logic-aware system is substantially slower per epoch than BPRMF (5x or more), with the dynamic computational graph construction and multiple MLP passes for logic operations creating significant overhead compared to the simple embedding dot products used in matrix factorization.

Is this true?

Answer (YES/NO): YES